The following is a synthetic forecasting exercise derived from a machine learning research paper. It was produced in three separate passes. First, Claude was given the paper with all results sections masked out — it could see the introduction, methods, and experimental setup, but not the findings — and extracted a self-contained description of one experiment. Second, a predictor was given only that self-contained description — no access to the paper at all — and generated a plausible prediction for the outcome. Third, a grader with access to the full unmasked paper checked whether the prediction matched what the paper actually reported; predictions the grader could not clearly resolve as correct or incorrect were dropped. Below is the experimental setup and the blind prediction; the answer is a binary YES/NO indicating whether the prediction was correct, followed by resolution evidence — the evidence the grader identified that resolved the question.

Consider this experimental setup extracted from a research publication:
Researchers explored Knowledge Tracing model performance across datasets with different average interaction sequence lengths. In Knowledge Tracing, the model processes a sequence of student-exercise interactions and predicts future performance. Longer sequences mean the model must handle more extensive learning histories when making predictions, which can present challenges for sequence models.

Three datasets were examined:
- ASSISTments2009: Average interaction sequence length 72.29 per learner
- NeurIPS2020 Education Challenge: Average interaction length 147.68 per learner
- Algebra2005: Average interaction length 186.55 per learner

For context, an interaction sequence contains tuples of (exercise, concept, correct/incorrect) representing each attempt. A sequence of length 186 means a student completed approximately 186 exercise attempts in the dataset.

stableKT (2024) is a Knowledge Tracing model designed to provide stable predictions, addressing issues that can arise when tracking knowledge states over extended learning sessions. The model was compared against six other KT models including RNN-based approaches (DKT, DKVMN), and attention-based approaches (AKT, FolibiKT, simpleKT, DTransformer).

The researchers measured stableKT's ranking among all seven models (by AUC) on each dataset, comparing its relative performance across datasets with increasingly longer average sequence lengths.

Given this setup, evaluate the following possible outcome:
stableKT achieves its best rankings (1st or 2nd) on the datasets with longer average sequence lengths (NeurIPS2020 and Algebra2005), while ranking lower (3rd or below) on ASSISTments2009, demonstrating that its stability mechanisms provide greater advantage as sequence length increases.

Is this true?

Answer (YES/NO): NO